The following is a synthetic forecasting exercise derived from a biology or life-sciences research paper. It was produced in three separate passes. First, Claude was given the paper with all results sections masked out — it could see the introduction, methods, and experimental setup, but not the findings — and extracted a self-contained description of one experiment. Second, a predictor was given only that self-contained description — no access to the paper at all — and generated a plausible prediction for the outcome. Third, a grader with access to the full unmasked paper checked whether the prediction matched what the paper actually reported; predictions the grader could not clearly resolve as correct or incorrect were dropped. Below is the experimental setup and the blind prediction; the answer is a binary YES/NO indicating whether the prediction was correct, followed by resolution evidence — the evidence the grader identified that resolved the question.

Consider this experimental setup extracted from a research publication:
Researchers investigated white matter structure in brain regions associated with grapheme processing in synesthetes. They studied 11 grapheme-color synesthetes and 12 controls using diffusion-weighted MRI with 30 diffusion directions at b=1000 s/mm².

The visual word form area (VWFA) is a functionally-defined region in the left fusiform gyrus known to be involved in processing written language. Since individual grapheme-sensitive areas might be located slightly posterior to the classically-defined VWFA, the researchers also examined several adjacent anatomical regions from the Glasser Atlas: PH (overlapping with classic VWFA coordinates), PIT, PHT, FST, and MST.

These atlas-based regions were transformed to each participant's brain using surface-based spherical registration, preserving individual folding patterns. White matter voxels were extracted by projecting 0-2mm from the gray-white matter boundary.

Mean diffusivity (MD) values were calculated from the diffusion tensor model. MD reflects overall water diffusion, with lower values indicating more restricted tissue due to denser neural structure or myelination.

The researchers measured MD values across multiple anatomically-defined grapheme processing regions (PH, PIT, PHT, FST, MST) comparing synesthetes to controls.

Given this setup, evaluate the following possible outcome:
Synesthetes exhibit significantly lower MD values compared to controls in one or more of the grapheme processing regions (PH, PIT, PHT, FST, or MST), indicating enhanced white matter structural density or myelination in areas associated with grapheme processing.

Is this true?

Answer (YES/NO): NO